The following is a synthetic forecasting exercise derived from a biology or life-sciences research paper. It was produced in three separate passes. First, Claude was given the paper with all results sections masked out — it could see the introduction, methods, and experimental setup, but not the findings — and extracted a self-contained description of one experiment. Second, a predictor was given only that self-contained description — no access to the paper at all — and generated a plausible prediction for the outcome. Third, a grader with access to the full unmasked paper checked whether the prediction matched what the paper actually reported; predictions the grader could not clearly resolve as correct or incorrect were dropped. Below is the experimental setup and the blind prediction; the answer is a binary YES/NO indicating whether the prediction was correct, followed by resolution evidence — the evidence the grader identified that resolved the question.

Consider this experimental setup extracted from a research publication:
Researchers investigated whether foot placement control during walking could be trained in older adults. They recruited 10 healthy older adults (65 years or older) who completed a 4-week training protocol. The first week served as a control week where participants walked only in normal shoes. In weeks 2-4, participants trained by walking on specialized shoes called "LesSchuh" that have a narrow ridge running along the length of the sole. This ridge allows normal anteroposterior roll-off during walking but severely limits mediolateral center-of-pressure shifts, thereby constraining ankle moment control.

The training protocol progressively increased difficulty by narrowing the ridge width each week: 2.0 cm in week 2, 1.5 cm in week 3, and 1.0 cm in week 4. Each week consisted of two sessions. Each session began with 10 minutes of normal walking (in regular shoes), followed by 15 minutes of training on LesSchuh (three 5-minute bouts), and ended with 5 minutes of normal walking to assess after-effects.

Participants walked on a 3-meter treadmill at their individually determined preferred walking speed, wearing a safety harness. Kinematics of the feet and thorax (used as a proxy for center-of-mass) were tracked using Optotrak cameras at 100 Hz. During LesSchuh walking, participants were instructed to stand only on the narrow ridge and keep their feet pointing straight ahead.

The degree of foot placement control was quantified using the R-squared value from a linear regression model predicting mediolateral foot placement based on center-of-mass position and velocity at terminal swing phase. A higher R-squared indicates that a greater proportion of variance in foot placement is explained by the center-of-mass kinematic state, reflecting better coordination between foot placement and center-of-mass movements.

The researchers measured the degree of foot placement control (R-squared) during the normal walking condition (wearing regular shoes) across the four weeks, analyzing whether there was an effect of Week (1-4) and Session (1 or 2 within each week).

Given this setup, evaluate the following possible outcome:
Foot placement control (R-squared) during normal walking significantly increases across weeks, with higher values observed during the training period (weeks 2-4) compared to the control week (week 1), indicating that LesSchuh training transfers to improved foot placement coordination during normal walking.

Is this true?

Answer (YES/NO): NO